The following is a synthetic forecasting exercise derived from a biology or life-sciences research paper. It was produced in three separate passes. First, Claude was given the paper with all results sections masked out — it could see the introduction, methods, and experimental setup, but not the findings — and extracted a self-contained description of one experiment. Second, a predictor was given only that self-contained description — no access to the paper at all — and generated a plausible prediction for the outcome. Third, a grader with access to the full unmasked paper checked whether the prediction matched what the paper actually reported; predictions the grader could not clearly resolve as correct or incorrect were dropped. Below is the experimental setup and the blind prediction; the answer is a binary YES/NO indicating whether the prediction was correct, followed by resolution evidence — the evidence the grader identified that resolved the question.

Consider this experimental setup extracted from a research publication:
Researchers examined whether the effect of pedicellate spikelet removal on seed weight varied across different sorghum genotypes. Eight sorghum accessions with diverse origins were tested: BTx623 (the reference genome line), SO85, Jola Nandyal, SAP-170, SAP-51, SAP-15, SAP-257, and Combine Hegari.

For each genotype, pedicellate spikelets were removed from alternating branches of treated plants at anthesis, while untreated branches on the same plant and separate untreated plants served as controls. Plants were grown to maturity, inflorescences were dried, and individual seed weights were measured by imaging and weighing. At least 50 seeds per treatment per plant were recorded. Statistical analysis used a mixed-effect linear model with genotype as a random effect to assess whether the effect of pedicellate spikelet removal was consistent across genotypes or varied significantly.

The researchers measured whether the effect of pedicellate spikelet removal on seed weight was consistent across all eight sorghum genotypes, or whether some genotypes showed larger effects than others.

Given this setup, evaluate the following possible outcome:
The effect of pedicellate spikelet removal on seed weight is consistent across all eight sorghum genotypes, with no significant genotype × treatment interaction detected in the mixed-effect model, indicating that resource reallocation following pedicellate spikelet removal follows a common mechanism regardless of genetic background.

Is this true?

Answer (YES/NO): NO